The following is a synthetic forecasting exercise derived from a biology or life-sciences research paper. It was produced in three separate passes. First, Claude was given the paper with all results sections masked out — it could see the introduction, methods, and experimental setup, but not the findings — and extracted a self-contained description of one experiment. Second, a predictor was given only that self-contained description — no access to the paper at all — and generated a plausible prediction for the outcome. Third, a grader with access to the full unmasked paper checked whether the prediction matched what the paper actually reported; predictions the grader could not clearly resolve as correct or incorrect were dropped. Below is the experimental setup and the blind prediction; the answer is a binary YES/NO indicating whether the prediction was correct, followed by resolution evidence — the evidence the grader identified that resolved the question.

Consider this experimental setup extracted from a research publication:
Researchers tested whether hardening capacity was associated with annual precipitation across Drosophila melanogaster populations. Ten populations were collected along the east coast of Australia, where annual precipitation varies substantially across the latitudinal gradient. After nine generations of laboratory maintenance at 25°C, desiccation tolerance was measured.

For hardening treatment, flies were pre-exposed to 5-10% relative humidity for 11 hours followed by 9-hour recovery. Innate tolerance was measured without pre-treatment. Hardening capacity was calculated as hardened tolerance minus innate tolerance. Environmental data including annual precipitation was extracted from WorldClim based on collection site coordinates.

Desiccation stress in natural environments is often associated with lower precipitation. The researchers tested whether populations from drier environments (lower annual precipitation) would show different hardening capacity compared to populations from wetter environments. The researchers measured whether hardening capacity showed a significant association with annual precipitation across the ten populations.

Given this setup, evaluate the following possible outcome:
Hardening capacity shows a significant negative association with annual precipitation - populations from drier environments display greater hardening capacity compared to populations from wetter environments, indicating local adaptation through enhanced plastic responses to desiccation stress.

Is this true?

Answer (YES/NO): NO